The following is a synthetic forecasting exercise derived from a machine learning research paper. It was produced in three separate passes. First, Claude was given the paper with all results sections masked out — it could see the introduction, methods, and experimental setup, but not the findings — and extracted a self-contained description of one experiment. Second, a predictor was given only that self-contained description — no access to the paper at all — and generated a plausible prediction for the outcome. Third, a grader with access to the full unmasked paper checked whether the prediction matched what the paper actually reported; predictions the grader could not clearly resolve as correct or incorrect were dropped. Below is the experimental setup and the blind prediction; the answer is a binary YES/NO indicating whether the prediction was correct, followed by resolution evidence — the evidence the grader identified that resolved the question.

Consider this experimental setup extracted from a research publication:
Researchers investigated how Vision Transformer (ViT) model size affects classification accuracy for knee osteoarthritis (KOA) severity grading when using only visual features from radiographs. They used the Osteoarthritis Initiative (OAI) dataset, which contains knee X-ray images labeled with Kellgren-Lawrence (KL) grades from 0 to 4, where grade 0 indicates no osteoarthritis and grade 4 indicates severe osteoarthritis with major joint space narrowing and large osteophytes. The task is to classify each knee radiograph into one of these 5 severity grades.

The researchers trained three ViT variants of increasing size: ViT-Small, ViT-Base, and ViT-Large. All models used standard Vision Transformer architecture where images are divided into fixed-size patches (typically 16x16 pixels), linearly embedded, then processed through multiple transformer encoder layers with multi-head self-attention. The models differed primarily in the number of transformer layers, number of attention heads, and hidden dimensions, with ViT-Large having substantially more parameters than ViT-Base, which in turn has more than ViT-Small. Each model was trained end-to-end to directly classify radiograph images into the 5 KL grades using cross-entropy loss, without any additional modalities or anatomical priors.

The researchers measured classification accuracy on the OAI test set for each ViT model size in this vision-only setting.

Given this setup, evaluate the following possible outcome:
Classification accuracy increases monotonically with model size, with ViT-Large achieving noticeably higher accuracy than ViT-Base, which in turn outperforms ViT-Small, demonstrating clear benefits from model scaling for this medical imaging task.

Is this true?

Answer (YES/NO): NO